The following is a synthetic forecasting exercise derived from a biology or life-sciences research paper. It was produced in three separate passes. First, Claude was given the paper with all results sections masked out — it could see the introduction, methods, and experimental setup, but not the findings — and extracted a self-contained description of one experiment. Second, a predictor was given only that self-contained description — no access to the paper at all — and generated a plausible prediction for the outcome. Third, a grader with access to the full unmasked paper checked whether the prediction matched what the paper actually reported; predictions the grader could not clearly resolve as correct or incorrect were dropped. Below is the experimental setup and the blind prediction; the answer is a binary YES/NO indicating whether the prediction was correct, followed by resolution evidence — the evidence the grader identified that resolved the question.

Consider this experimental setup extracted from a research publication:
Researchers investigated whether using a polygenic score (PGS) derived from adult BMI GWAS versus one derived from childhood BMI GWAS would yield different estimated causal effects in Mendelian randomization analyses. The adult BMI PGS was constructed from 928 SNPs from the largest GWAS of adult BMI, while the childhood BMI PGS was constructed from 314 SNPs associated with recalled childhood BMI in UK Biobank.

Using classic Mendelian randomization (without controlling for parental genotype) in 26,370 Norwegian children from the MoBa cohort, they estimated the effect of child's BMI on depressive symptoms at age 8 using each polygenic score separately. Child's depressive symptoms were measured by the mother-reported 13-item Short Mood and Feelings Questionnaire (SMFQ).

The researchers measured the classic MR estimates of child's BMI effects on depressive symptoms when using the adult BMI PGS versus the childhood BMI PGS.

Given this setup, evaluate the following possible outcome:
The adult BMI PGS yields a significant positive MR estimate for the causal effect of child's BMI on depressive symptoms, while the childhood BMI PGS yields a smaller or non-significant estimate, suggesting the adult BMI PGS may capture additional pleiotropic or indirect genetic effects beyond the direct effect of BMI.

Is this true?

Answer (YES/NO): YES